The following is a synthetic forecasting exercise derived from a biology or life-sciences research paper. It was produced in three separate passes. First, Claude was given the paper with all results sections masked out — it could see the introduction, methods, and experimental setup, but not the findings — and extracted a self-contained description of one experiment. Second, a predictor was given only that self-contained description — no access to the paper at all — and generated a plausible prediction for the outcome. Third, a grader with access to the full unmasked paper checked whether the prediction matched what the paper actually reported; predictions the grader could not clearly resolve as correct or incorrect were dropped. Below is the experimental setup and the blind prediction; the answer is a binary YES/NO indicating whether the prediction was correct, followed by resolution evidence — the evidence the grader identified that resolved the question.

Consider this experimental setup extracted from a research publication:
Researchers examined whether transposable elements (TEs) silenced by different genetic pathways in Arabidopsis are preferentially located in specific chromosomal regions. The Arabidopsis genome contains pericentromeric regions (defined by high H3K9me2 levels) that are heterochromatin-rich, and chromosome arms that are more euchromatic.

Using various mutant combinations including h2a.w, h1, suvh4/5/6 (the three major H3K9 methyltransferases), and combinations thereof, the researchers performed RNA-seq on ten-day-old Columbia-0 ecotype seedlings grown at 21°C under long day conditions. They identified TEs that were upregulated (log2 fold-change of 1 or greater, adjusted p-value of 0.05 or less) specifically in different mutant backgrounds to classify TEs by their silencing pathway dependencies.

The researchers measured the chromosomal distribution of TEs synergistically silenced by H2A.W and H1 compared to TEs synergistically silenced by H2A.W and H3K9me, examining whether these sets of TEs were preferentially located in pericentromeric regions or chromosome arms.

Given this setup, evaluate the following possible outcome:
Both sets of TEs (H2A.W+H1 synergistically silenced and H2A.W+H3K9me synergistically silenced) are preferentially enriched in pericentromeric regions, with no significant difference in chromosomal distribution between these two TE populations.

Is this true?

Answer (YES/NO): NO